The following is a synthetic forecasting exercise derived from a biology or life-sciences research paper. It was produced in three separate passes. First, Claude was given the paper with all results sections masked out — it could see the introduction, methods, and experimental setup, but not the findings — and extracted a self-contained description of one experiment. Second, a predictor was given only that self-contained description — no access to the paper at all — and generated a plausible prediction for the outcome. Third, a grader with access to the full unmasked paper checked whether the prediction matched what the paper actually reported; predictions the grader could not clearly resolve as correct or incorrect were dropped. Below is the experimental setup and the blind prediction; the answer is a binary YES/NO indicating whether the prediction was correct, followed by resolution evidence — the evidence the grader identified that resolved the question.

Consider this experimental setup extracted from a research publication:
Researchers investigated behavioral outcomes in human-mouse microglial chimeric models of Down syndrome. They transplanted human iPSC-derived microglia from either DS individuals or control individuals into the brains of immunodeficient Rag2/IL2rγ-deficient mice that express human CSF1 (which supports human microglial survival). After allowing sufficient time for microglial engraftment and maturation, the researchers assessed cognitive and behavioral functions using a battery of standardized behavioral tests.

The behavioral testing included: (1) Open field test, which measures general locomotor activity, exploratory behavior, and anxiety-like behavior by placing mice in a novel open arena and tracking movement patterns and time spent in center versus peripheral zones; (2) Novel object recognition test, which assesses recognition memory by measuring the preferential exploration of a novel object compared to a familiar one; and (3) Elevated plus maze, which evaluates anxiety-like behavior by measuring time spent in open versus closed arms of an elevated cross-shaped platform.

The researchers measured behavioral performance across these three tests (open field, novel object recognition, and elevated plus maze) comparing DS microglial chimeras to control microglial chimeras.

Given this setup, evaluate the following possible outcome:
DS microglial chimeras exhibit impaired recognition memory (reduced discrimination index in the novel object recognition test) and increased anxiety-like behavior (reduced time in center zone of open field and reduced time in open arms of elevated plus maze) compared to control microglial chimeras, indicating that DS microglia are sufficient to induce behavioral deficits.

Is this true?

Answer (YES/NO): NO